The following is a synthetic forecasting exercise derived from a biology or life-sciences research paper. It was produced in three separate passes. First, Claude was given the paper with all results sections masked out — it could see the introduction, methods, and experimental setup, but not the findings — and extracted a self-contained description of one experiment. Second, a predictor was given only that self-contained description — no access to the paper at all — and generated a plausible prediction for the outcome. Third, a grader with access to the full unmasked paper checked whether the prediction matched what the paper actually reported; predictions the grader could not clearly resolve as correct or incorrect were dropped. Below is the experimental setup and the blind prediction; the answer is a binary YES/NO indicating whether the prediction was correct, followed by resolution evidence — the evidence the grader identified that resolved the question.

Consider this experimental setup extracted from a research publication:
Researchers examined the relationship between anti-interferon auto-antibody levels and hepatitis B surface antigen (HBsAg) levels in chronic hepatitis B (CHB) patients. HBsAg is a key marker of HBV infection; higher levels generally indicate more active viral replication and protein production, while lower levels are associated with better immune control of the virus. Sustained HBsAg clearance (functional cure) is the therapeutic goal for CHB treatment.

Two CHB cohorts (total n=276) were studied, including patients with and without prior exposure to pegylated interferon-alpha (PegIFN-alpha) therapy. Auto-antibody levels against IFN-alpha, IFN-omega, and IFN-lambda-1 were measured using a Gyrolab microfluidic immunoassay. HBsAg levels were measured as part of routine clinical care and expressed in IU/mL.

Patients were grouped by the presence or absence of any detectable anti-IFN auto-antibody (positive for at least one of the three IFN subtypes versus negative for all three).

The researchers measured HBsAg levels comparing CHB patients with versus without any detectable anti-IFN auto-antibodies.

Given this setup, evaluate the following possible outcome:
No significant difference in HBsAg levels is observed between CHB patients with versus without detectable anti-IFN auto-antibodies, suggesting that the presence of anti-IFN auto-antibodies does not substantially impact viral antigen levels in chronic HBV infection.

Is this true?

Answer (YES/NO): NO